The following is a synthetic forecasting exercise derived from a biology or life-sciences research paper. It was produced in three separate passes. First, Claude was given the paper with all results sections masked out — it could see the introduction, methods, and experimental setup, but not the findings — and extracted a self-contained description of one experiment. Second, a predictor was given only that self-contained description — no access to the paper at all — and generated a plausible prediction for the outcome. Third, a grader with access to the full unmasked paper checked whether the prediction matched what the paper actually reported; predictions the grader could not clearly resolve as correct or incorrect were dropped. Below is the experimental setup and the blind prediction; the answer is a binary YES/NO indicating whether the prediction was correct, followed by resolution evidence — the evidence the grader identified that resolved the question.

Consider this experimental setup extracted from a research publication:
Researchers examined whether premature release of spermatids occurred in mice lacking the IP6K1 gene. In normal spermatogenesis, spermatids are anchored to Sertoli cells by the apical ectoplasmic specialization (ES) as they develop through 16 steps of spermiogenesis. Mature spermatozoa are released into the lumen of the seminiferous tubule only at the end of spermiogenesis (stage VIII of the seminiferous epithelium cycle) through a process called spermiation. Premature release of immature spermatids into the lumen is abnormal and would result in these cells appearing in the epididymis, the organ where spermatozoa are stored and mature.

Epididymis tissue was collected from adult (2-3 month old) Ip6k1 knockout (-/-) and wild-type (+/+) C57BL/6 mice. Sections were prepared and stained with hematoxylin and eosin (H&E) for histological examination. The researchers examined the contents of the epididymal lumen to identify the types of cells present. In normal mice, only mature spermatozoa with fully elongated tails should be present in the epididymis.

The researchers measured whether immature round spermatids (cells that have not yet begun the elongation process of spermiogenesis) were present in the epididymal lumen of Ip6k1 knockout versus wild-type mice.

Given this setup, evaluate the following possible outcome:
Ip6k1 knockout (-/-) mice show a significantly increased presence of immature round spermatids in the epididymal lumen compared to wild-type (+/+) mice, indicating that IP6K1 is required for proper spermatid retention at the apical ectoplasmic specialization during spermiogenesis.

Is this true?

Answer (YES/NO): YES